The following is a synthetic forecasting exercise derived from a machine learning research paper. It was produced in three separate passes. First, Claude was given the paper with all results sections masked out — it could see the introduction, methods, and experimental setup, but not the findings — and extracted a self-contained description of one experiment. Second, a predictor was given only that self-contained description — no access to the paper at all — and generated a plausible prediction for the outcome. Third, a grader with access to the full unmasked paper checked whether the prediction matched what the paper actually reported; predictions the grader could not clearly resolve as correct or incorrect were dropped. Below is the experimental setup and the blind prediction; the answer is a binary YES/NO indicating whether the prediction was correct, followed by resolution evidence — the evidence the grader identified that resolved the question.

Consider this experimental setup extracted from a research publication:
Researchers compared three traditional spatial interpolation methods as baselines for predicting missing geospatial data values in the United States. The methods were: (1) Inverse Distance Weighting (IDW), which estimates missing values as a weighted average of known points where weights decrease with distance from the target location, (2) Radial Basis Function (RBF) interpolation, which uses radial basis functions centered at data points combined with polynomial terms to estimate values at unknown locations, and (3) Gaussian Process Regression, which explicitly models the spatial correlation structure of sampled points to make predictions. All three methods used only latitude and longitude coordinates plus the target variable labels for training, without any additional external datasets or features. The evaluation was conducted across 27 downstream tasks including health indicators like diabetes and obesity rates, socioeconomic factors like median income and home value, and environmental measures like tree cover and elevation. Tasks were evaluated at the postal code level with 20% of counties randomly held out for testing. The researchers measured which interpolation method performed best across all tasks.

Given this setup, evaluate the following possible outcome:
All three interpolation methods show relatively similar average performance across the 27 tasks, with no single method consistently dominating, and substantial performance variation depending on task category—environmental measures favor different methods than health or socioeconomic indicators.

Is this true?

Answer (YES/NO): NO